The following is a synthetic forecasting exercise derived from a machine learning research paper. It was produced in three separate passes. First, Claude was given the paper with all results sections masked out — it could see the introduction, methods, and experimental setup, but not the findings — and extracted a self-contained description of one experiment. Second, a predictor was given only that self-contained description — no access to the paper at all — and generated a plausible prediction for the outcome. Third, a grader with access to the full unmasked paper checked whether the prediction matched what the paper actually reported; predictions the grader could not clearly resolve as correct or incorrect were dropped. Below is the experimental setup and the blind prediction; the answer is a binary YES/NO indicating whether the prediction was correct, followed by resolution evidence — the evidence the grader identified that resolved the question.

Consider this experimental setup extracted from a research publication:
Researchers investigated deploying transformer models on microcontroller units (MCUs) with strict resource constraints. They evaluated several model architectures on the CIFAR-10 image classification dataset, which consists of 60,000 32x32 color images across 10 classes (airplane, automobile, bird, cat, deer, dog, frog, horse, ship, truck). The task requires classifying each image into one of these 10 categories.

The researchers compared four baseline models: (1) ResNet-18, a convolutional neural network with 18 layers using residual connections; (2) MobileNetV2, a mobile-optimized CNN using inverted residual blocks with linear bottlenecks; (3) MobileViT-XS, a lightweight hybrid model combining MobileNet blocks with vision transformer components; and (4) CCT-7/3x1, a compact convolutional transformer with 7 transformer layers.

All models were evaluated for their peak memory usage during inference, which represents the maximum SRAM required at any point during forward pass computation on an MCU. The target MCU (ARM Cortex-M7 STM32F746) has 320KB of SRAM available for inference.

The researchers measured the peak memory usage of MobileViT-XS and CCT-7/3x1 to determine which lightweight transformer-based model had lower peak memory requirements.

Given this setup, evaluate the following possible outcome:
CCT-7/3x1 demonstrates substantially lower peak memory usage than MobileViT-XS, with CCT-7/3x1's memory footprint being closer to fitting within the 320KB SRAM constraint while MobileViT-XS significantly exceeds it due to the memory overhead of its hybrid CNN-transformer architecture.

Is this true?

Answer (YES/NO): NO